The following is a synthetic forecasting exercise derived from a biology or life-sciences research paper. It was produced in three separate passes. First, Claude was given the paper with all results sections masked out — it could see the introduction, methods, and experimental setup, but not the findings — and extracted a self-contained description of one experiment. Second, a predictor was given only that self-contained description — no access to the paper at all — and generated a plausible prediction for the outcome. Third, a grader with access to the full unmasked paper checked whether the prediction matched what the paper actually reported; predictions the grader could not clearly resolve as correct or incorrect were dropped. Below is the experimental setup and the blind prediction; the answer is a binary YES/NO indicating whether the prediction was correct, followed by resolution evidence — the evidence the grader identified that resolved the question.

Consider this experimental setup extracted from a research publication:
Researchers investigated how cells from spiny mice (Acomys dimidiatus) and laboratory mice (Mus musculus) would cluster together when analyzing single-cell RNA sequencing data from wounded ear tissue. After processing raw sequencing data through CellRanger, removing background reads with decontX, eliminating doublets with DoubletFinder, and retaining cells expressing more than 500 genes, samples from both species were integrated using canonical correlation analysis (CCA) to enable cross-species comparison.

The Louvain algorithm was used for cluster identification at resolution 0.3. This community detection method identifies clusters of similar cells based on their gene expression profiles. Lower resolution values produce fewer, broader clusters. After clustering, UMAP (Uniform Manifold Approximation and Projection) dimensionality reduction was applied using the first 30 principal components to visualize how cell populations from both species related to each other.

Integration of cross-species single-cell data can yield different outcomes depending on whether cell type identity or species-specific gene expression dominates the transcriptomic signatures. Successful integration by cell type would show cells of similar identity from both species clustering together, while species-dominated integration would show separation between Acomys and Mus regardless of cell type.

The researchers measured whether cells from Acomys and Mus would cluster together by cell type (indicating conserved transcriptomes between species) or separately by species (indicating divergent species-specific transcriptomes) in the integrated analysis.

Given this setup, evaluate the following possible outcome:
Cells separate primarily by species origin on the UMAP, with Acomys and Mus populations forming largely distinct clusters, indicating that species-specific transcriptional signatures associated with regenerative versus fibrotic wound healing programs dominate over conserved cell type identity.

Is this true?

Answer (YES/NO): NO